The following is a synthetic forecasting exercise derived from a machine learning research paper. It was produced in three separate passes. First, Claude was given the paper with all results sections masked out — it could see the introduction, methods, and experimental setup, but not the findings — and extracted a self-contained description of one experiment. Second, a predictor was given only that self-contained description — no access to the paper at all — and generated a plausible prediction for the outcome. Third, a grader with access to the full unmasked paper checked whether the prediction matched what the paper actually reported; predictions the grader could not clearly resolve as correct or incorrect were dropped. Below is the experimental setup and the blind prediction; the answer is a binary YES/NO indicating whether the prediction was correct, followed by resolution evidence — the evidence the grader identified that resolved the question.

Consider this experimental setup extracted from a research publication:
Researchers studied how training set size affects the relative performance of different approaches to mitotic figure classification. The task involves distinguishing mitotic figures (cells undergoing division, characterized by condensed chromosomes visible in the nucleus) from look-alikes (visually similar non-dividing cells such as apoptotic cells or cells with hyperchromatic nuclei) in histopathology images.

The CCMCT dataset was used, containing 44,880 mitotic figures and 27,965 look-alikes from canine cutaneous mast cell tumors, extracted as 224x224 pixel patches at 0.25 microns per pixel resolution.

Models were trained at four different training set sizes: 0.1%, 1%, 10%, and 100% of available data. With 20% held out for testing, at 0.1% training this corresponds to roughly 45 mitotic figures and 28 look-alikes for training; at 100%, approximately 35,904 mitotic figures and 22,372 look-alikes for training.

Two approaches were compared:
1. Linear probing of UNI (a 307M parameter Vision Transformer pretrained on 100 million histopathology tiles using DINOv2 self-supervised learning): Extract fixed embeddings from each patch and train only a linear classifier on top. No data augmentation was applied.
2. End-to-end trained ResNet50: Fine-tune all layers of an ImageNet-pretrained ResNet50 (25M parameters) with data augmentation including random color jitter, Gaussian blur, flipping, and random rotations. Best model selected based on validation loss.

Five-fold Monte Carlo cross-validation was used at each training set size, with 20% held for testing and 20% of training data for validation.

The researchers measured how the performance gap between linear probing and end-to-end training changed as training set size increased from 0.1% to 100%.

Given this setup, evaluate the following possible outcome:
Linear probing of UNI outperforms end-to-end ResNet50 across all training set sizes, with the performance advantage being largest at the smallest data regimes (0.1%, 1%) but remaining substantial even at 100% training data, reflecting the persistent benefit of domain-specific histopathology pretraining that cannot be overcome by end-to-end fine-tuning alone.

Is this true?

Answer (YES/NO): NO